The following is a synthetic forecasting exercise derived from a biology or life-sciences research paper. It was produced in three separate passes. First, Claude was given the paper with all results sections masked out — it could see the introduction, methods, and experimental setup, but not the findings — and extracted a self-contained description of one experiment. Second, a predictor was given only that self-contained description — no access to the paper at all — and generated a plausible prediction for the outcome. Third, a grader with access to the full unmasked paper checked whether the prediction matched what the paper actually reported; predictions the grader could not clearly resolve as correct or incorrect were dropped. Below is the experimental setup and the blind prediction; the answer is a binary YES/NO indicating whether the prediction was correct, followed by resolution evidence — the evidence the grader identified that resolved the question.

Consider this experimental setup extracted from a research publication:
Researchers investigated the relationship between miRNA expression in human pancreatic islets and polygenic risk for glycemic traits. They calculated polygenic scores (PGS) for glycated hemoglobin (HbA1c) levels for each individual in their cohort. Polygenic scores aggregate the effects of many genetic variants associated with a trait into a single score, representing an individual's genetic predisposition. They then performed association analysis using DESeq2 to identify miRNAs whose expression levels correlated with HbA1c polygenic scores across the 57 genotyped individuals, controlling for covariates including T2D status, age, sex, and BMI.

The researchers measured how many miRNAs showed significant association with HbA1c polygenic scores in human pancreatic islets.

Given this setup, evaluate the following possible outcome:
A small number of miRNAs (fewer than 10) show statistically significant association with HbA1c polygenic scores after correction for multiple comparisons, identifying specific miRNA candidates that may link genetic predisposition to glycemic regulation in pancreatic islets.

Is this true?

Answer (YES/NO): YES